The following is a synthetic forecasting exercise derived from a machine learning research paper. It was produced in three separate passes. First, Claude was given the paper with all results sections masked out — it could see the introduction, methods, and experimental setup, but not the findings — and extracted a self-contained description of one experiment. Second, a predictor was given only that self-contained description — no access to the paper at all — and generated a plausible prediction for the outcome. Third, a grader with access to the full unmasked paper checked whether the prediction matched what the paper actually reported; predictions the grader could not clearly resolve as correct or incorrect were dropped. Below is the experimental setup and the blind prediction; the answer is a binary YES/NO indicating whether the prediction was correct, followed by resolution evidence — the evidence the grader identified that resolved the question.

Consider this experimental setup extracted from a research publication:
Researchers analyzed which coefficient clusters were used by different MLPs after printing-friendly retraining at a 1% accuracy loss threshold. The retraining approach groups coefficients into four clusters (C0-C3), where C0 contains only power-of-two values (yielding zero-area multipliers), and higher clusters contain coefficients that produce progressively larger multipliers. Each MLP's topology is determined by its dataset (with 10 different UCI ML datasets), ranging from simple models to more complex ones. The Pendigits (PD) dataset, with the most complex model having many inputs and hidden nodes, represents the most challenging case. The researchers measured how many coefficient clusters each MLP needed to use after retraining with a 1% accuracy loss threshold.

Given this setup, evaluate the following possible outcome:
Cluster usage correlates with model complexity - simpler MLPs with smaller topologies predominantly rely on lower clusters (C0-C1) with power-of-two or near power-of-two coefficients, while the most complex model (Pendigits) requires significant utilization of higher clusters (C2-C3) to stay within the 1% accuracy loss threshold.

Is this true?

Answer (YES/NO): YES